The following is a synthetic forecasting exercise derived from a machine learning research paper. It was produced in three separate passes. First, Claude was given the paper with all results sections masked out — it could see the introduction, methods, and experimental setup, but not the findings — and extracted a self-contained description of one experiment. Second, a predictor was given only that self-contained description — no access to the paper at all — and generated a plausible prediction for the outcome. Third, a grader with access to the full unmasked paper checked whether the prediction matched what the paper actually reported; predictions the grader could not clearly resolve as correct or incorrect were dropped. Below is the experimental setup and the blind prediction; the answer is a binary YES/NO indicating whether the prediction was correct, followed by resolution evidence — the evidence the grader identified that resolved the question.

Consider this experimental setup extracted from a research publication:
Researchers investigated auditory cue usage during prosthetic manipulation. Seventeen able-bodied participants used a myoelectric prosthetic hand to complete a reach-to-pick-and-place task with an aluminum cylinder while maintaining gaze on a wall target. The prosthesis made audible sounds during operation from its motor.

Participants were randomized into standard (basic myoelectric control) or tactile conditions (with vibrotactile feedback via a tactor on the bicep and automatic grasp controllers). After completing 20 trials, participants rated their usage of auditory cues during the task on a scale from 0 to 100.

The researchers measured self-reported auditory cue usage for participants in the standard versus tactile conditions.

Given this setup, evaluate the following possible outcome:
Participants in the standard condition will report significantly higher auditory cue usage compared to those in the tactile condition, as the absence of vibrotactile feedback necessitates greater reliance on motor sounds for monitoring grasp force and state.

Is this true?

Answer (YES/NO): NO